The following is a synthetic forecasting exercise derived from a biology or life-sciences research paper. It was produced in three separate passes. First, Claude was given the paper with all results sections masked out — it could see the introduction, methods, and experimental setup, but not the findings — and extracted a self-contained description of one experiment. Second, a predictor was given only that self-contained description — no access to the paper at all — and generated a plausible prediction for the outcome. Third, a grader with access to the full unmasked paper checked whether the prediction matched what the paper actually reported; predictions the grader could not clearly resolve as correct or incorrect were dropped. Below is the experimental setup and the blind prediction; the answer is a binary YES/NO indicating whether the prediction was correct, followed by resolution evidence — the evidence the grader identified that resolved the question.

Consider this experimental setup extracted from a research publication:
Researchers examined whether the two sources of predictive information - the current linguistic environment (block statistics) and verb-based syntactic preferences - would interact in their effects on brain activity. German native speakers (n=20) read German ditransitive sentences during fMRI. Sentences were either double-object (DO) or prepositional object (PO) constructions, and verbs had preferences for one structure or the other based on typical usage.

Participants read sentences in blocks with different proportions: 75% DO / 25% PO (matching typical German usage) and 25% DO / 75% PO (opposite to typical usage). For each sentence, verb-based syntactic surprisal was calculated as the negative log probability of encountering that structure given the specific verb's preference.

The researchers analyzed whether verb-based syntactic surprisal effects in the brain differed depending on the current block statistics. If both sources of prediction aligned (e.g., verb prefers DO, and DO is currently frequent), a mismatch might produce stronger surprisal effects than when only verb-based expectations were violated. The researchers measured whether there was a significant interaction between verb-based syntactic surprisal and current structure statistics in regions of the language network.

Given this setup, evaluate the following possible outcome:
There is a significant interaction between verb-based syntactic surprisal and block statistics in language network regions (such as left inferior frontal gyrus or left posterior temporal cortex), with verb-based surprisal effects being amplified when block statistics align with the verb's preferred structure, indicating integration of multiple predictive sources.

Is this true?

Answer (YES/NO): NO